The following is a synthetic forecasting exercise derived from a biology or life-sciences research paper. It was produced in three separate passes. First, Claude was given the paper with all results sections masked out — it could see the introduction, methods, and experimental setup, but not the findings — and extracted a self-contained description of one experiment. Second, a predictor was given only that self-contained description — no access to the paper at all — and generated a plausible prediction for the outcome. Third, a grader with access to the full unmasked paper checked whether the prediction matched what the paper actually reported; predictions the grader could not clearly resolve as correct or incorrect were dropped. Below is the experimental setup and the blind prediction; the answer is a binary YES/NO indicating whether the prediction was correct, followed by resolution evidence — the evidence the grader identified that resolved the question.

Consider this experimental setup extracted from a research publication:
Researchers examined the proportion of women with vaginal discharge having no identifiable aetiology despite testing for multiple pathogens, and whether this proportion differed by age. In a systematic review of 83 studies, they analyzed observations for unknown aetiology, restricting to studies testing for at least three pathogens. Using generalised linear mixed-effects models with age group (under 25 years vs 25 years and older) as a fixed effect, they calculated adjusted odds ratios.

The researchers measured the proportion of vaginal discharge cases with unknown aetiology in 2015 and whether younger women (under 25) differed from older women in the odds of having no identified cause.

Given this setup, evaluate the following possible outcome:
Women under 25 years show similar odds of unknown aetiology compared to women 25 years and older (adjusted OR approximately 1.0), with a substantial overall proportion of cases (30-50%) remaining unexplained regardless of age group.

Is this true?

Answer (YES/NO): NO